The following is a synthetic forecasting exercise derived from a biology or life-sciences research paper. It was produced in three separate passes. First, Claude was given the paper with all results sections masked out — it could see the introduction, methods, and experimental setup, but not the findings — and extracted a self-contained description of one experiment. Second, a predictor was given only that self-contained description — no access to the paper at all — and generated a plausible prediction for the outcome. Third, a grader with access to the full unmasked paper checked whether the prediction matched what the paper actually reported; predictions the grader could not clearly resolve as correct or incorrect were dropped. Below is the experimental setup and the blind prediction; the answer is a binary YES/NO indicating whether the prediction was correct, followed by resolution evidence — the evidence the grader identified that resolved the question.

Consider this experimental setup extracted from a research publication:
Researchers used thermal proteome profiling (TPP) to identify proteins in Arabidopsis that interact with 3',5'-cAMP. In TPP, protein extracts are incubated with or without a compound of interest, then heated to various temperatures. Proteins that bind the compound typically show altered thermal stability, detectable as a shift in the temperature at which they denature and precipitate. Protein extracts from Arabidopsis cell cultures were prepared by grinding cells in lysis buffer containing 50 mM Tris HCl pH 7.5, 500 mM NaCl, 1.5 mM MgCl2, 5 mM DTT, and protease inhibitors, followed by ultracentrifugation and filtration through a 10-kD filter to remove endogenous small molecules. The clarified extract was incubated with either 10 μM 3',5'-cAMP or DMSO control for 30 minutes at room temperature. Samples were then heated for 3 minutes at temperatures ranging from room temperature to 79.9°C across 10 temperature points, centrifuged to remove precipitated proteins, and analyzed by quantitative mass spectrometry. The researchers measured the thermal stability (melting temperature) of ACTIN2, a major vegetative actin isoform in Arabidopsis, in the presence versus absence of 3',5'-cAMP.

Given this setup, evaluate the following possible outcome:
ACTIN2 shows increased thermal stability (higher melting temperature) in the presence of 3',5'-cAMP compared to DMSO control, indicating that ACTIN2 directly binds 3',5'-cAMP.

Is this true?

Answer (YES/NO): NO